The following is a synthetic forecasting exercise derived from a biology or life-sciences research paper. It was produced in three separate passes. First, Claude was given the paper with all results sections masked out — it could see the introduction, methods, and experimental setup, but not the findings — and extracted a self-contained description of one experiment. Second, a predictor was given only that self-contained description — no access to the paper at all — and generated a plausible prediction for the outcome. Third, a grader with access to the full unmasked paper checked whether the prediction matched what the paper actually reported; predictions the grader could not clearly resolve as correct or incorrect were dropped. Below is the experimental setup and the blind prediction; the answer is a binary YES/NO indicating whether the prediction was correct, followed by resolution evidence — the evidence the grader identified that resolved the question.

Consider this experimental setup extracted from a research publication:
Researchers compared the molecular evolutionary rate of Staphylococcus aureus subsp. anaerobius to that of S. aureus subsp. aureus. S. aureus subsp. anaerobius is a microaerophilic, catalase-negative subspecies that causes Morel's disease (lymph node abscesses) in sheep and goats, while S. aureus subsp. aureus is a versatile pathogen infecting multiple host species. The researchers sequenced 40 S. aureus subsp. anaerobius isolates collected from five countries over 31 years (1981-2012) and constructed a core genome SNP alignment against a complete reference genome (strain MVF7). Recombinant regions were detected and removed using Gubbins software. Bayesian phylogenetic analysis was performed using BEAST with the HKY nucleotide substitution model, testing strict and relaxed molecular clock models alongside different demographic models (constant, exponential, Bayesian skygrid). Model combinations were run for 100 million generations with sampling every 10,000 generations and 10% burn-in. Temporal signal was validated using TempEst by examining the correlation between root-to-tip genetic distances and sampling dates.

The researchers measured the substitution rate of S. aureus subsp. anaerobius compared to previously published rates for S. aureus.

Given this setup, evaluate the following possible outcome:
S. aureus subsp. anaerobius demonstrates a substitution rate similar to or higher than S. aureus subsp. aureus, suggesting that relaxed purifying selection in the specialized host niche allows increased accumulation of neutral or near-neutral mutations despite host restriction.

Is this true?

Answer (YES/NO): NO